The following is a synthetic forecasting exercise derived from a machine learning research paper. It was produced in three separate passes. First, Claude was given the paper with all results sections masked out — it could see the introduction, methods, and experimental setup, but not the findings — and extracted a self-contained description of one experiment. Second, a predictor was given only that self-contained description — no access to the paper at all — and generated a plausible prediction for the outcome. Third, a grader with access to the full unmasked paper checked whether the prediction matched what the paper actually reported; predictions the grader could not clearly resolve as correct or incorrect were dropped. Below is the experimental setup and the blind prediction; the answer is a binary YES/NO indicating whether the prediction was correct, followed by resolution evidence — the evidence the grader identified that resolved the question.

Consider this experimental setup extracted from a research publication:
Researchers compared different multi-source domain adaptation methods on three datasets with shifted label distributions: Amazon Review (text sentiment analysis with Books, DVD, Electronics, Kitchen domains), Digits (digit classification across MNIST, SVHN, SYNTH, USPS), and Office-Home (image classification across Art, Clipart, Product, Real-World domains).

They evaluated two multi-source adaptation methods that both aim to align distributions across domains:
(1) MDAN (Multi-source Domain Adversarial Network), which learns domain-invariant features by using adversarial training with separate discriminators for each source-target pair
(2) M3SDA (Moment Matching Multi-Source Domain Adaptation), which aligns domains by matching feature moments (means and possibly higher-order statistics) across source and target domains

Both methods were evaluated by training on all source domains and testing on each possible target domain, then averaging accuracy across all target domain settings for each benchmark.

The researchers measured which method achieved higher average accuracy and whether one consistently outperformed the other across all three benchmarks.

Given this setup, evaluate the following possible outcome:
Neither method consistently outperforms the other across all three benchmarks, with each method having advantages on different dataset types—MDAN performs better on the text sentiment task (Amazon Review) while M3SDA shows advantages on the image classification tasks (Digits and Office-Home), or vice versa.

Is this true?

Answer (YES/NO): NO